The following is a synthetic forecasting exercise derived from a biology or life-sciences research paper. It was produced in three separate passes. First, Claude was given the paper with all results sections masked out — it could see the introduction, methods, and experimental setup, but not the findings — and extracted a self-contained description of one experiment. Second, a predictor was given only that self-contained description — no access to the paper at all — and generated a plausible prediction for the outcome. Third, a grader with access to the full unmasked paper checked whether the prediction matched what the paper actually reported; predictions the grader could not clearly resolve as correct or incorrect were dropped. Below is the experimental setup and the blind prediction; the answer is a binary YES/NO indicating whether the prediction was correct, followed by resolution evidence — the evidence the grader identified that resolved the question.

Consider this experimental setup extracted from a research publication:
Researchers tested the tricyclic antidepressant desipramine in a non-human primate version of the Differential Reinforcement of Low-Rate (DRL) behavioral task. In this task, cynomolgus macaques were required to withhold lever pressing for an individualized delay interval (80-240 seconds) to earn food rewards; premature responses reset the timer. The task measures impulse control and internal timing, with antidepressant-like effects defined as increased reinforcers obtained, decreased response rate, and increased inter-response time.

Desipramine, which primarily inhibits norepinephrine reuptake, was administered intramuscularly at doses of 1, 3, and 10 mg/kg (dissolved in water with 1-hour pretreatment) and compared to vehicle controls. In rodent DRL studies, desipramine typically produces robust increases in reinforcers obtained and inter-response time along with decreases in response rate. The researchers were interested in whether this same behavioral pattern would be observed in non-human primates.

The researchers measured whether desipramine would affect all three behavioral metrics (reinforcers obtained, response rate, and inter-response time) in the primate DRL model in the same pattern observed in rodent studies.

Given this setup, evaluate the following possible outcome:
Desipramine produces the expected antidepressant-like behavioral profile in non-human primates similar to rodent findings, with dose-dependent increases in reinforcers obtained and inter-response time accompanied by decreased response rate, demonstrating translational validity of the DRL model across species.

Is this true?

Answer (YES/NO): NO